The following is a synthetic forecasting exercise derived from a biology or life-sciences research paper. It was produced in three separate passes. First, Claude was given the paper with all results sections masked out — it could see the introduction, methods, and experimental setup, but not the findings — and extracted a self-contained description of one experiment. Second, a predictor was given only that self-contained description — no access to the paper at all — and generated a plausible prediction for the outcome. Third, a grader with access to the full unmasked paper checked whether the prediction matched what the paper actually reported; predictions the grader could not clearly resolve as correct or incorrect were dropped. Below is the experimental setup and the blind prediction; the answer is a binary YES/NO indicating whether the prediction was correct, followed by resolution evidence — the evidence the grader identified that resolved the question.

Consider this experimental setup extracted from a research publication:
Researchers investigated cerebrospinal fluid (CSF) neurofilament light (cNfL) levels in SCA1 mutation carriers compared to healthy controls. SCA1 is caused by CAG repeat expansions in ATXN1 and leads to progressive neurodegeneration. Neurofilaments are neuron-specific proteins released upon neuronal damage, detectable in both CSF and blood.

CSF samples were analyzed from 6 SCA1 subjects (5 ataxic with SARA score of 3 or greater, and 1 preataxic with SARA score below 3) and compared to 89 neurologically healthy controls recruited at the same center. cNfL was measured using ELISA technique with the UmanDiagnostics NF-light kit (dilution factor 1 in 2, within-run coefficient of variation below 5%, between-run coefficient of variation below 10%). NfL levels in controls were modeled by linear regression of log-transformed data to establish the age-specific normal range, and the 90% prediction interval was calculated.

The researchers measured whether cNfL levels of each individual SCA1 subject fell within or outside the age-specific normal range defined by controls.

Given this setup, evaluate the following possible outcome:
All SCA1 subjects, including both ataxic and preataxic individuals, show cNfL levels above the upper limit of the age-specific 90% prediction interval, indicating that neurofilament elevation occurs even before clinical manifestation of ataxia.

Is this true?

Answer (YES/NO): YES